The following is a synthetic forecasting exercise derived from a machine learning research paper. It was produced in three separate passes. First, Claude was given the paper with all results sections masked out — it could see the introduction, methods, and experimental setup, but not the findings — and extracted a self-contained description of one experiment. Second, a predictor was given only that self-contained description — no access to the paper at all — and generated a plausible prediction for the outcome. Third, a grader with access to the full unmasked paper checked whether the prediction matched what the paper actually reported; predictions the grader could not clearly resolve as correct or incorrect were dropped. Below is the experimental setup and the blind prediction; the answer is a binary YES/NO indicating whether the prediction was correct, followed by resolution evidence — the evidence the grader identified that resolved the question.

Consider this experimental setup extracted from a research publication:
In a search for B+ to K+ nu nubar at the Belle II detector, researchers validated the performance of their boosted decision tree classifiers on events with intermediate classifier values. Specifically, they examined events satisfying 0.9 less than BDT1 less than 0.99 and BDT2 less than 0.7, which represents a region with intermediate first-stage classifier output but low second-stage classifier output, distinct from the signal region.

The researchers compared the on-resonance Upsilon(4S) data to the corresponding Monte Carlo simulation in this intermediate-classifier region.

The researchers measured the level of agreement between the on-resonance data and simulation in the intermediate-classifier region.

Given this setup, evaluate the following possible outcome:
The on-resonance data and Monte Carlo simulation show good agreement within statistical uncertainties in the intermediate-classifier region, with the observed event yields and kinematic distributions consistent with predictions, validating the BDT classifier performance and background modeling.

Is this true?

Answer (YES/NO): YES